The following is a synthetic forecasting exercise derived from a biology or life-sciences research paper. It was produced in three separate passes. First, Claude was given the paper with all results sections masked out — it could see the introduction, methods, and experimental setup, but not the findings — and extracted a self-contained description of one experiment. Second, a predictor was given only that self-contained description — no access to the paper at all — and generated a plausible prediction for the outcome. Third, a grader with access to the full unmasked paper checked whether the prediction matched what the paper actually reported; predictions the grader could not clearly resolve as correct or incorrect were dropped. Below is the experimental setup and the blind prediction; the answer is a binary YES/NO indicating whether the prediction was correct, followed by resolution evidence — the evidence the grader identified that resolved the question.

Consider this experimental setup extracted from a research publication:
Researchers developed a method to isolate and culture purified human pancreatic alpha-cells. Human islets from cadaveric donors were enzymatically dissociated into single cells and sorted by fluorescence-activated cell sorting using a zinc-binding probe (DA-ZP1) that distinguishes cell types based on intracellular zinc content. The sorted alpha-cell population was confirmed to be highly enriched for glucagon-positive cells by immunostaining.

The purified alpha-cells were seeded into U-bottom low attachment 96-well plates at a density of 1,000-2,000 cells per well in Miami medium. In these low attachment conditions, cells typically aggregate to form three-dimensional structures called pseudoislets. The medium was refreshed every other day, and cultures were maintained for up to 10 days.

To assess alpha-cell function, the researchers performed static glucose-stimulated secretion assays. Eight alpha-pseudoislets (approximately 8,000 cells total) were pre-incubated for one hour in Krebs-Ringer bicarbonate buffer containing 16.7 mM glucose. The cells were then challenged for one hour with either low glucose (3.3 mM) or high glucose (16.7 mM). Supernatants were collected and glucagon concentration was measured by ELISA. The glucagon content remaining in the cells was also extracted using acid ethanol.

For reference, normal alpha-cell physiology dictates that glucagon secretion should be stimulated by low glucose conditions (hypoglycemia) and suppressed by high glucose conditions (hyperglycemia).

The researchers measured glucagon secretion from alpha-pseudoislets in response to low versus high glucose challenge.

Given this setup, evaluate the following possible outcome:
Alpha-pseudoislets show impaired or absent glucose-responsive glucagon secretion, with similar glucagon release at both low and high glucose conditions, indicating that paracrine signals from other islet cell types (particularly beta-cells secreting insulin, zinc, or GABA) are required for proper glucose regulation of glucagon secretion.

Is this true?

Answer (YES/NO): NO